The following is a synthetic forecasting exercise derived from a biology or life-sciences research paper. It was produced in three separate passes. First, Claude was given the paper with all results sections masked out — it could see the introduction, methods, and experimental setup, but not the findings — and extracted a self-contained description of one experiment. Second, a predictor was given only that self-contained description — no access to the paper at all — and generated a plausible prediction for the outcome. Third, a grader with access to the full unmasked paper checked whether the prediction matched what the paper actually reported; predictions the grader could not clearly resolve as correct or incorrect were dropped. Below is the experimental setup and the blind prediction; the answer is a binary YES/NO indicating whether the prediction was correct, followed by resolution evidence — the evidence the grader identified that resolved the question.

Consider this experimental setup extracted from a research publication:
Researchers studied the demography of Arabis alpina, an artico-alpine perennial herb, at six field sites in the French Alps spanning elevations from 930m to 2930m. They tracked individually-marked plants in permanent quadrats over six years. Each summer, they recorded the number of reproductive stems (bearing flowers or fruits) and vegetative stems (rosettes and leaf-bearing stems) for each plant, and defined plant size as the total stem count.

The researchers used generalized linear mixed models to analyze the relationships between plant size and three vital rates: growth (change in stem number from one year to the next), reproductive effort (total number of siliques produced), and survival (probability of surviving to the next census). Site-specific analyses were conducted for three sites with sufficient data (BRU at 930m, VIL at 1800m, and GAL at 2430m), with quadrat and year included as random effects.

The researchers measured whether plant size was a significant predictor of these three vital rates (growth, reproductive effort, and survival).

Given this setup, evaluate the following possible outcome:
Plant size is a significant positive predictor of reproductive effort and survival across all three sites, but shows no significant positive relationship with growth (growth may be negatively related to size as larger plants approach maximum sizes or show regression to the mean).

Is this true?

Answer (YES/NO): NO